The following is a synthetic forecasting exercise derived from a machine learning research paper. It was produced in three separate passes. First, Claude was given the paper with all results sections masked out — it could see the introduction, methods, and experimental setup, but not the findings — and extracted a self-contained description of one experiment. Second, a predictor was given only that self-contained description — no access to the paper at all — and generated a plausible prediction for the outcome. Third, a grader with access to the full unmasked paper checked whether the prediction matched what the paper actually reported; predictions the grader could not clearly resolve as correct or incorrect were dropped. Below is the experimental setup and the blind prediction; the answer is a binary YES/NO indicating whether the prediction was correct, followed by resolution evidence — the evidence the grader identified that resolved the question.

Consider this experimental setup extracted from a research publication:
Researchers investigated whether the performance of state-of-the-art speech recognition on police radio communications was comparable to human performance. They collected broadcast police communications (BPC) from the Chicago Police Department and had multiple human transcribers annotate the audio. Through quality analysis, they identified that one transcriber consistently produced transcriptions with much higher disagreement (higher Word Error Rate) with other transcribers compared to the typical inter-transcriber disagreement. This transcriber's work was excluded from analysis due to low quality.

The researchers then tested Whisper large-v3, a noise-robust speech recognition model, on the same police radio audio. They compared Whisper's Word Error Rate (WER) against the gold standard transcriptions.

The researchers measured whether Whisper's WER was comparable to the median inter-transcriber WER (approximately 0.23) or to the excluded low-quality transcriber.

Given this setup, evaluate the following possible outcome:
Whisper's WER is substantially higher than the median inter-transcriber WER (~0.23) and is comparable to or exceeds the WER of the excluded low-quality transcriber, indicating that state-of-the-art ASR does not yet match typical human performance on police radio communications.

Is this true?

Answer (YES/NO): YES